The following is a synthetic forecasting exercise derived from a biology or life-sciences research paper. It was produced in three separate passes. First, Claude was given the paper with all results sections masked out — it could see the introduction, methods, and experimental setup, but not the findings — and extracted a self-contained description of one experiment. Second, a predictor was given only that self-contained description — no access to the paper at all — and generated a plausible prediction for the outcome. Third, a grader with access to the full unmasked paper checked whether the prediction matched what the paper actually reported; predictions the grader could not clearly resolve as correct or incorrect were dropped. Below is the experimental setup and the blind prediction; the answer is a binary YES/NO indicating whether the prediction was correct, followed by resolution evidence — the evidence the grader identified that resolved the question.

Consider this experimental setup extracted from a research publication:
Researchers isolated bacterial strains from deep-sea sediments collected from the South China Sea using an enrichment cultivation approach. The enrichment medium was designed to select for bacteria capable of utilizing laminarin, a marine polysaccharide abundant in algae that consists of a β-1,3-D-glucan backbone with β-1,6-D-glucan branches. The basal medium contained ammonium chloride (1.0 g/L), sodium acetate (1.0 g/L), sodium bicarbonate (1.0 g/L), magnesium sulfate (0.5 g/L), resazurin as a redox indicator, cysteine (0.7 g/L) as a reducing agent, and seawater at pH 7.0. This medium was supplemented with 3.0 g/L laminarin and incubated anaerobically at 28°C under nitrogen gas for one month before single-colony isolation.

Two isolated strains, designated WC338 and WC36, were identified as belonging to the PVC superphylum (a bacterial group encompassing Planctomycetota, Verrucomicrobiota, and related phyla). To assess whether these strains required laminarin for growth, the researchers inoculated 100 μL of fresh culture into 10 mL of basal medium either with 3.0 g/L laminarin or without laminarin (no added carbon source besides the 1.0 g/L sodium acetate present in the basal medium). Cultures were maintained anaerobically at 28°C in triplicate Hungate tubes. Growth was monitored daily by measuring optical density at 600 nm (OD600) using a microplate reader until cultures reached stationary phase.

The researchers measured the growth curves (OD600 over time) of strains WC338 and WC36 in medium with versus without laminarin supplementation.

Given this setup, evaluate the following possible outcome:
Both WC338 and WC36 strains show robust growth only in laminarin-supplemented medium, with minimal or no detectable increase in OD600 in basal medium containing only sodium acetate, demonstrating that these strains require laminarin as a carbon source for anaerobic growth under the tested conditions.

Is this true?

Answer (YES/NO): YES